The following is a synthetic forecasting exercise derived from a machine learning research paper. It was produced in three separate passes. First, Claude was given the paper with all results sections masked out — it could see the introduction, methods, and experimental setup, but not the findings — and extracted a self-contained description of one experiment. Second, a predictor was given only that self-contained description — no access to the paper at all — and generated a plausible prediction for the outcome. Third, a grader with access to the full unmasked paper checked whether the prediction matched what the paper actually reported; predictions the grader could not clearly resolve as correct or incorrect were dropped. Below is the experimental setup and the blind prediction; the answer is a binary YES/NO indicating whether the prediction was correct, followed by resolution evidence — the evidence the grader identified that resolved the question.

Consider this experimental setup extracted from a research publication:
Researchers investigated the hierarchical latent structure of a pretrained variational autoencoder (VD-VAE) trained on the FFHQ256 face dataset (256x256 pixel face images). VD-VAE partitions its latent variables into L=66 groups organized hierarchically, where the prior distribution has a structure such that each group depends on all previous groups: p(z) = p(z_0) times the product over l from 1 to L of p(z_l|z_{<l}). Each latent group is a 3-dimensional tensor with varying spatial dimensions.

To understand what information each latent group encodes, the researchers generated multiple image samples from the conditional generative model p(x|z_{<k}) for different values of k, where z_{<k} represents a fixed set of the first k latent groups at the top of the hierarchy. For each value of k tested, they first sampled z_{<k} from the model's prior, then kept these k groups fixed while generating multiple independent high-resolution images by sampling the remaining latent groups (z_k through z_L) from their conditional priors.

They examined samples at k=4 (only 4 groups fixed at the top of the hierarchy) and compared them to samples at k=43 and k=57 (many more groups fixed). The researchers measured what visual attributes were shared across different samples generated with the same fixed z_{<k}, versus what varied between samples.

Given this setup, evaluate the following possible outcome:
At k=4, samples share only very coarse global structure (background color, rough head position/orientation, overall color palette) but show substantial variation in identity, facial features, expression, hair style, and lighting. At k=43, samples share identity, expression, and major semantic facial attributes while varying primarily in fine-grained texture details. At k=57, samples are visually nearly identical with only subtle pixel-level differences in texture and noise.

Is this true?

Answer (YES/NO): NO